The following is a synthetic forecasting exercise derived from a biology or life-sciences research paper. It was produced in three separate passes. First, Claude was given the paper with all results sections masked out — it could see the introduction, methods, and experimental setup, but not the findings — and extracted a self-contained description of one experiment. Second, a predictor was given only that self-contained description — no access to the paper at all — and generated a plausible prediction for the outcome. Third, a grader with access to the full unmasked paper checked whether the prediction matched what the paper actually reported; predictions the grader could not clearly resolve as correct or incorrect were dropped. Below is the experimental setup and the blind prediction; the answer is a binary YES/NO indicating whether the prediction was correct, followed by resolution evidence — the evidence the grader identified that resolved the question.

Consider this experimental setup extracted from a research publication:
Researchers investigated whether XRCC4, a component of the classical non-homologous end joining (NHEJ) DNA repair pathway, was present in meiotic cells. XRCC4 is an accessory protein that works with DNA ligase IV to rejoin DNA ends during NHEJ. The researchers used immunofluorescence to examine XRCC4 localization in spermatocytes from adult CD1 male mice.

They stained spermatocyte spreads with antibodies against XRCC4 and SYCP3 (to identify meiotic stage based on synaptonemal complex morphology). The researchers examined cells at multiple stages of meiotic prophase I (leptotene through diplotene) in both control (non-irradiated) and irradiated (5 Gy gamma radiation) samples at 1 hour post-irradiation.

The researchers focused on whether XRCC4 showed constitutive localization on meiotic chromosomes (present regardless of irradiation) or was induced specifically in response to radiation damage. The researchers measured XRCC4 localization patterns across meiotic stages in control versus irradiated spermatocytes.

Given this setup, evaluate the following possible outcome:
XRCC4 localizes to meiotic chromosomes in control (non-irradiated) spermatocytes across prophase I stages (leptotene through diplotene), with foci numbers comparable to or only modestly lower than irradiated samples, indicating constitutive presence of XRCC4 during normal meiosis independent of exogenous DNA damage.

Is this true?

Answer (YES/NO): NO